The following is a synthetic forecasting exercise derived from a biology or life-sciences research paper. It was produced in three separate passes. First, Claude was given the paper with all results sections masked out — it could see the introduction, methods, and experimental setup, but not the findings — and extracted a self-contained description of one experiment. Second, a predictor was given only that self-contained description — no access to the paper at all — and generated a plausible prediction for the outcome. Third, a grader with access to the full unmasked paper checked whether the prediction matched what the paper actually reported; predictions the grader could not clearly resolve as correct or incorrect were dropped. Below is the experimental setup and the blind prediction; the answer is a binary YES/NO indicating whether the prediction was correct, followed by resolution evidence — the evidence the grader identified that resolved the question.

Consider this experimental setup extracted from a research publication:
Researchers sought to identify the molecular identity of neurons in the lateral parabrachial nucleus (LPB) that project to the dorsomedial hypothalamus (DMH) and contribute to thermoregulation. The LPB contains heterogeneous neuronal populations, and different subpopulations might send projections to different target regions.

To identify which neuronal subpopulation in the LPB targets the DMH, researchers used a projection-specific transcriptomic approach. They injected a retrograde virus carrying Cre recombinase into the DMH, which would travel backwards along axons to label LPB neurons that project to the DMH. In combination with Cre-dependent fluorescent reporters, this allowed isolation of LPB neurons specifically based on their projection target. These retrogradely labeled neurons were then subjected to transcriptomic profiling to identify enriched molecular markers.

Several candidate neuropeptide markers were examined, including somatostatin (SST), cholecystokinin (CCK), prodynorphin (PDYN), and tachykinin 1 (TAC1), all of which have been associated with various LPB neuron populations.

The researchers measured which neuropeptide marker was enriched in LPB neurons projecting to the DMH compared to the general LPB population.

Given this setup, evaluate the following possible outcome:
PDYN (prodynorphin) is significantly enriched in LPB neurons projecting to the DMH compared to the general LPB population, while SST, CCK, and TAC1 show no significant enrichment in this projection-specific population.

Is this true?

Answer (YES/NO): NO